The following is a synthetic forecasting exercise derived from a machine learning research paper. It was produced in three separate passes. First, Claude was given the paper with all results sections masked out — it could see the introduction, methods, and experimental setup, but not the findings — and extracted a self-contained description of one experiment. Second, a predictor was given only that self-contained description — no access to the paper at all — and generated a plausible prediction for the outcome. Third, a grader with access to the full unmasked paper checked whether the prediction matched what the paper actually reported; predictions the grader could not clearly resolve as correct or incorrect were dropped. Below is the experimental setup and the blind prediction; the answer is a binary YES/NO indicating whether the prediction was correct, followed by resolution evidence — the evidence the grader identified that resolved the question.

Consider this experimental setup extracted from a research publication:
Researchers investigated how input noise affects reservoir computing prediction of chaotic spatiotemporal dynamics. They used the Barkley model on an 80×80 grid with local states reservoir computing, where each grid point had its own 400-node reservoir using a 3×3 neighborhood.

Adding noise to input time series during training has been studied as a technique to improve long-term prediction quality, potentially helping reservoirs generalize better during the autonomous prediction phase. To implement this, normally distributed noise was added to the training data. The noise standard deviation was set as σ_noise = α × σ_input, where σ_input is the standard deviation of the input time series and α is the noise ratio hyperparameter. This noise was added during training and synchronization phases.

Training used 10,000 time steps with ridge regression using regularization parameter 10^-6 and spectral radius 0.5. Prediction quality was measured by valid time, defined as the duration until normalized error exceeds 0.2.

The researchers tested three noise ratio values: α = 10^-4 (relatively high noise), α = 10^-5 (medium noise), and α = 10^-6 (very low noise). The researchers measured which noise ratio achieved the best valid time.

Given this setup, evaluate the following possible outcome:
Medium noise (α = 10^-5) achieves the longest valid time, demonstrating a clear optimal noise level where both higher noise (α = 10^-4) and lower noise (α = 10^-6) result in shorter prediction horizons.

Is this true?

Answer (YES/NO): NO